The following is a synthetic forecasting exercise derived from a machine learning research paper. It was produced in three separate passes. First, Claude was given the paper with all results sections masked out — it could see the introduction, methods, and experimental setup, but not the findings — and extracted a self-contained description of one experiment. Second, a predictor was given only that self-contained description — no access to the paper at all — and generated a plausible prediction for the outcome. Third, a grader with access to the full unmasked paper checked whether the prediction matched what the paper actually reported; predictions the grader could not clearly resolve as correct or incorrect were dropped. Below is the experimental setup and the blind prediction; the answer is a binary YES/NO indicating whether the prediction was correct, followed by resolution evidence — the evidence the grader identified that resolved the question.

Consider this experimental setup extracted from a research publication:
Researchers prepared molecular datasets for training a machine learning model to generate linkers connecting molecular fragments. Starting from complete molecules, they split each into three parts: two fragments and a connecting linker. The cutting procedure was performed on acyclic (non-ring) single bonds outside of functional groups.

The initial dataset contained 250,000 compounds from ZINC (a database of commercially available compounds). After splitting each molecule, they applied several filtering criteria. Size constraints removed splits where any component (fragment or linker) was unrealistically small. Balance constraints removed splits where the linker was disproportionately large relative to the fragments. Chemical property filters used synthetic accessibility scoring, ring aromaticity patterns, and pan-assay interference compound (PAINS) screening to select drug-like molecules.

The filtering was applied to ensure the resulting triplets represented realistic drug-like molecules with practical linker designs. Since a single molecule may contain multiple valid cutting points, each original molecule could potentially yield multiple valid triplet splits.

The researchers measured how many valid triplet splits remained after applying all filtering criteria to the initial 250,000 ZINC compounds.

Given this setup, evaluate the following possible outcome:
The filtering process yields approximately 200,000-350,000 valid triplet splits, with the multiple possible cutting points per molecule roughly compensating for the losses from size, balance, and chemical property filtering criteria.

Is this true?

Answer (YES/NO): NO